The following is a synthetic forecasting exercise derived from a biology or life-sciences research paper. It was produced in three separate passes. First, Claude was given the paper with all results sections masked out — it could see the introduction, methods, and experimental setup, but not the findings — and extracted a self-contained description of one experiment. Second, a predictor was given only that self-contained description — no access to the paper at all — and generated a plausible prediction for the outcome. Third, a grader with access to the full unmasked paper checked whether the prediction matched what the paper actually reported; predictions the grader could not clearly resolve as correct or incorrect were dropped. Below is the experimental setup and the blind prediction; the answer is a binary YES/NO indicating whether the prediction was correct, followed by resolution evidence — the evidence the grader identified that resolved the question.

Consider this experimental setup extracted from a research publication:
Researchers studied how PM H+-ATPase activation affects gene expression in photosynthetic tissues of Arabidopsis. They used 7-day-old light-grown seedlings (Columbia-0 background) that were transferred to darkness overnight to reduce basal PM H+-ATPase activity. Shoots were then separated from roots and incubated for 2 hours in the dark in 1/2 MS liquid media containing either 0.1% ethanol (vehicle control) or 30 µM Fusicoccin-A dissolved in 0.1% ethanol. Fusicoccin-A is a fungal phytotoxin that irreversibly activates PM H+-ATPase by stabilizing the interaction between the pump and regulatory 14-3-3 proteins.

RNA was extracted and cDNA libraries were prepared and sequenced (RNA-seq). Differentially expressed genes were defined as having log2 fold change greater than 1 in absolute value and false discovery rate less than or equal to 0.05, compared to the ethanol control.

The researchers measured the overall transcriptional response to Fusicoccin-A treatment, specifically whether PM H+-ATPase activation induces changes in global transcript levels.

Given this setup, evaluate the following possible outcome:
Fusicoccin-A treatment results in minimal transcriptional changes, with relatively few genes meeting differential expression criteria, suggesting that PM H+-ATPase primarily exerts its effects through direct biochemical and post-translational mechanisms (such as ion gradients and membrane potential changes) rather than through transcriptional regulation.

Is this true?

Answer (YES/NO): NO